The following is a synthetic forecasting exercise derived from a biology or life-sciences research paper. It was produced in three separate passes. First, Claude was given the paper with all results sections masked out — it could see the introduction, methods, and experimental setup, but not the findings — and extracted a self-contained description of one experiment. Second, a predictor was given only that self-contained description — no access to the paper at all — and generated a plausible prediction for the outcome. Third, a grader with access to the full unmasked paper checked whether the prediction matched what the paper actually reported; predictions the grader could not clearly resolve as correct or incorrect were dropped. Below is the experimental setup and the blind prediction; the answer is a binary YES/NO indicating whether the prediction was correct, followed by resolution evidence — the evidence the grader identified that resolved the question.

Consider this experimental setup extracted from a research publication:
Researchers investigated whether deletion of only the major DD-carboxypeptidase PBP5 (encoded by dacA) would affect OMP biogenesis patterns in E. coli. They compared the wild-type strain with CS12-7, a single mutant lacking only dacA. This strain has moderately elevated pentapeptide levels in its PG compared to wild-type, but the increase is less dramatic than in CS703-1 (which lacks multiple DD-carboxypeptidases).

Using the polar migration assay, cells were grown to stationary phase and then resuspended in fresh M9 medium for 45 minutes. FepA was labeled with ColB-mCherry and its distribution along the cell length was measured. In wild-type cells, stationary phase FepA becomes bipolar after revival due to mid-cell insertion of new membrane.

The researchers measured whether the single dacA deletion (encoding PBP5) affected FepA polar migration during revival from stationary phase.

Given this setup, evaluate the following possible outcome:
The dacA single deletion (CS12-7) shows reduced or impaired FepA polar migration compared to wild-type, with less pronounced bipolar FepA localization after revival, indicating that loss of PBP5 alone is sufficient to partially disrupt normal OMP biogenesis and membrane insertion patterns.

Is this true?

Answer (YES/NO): YES